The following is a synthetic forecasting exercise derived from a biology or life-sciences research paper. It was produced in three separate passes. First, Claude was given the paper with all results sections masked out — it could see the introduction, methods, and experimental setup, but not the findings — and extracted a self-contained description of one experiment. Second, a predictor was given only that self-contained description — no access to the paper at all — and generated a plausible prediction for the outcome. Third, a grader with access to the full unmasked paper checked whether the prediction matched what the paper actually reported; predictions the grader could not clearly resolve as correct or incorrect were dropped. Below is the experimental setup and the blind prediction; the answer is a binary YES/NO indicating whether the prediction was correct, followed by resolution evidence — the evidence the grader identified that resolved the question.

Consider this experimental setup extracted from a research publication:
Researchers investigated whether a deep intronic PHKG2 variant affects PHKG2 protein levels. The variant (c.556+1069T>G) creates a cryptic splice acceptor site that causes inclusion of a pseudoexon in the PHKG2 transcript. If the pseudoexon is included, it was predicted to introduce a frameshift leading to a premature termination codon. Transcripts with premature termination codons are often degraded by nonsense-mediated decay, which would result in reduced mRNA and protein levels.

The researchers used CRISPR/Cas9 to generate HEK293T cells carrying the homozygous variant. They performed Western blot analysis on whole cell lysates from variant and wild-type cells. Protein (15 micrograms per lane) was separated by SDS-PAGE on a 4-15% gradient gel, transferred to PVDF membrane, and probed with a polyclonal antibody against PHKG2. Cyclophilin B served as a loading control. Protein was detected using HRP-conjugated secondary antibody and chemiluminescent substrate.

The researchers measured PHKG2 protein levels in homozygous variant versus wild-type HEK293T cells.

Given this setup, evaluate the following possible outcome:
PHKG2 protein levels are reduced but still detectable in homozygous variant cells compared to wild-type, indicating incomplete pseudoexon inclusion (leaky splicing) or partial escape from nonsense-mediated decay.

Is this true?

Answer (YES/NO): YES